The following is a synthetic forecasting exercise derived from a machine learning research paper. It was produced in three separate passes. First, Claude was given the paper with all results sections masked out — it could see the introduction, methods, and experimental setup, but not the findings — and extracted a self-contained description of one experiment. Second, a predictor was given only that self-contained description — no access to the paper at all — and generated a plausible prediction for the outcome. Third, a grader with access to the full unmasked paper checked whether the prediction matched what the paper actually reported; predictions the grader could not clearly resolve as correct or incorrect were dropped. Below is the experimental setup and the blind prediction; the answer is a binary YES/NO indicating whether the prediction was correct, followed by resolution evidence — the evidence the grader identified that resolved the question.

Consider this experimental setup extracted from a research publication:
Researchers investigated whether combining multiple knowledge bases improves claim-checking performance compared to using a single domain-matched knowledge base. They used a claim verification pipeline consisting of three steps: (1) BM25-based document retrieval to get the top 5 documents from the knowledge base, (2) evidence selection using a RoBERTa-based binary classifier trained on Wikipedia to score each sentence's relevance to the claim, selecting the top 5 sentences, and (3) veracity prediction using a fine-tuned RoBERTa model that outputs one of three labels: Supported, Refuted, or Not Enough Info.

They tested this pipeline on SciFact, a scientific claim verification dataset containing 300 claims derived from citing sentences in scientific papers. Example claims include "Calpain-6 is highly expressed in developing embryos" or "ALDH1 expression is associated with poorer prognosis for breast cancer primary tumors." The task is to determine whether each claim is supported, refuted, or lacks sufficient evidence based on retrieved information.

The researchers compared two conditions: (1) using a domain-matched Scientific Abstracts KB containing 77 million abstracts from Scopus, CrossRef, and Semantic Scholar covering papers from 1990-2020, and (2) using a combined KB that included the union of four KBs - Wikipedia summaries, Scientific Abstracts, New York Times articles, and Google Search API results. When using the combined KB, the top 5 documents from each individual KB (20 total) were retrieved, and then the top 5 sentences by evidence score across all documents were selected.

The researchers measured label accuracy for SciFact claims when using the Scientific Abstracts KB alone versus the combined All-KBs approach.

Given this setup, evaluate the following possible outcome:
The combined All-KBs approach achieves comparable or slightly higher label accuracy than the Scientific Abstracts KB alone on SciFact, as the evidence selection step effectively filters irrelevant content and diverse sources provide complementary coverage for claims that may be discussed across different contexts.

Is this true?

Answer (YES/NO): NO